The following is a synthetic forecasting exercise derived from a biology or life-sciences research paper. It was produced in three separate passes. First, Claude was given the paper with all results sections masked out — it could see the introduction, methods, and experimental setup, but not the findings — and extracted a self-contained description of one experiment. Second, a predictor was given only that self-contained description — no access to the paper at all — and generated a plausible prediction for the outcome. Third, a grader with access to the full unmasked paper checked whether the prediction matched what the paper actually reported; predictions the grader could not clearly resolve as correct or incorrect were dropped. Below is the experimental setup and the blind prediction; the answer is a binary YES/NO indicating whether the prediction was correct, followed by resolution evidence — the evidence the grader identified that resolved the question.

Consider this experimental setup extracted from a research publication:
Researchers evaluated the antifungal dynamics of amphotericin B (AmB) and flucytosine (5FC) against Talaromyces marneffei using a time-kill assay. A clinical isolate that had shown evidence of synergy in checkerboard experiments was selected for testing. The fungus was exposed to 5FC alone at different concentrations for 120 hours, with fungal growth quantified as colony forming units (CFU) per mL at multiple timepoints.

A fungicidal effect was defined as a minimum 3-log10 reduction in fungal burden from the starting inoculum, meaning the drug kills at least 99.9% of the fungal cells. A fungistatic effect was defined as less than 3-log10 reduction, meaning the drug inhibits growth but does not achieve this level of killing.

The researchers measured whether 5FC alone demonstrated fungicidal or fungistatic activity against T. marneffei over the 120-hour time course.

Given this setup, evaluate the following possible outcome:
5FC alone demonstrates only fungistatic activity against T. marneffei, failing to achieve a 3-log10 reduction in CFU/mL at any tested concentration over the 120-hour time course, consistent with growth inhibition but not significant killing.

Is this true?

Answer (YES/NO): YES